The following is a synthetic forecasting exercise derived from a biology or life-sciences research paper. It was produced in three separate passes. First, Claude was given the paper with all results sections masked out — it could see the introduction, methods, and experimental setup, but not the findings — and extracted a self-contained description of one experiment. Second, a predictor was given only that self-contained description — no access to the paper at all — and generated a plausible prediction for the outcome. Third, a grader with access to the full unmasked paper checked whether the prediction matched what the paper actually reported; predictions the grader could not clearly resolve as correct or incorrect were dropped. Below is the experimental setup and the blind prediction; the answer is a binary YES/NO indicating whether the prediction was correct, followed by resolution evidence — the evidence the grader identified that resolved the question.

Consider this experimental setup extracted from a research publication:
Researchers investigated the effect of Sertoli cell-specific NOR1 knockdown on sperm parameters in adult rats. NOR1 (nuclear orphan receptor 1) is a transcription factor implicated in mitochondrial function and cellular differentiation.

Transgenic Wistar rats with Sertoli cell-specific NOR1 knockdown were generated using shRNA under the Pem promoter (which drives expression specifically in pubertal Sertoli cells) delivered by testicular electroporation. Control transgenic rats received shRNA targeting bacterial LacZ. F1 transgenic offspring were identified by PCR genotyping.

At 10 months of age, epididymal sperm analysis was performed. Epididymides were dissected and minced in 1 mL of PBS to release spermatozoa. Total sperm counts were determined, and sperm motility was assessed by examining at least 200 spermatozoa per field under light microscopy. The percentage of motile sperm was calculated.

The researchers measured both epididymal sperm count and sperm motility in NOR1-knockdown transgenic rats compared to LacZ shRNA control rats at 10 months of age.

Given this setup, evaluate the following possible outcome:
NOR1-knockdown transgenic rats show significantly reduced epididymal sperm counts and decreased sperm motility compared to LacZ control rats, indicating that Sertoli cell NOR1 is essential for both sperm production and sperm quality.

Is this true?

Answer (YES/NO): NO